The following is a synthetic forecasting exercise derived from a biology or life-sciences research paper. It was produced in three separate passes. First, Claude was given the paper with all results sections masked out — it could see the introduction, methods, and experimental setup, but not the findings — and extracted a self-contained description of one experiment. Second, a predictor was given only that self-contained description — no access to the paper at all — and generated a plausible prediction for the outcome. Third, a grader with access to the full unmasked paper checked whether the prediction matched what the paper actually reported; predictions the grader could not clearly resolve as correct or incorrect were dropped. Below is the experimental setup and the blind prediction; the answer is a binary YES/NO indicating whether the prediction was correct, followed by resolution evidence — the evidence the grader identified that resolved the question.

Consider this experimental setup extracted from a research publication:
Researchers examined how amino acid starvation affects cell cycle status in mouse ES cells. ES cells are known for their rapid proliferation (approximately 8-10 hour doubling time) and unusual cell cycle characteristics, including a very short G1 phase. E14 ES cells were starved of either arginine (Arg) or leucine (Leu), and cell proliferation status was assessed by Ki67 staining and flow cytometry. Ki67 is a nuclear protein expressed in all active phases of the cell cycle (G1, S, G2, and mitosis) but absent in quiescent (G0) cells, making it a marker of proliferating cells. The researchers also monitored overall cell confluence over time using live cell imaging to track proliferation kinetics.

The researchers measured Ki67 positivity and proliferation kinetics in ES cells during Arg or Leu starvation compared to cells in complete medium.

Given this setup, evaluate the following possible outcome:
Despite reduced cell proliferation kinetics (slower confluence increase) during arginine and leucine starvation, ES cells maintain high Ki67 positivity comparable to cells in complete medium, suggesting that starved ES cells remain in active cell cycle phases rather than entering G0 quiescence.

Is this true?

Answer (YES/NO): NO